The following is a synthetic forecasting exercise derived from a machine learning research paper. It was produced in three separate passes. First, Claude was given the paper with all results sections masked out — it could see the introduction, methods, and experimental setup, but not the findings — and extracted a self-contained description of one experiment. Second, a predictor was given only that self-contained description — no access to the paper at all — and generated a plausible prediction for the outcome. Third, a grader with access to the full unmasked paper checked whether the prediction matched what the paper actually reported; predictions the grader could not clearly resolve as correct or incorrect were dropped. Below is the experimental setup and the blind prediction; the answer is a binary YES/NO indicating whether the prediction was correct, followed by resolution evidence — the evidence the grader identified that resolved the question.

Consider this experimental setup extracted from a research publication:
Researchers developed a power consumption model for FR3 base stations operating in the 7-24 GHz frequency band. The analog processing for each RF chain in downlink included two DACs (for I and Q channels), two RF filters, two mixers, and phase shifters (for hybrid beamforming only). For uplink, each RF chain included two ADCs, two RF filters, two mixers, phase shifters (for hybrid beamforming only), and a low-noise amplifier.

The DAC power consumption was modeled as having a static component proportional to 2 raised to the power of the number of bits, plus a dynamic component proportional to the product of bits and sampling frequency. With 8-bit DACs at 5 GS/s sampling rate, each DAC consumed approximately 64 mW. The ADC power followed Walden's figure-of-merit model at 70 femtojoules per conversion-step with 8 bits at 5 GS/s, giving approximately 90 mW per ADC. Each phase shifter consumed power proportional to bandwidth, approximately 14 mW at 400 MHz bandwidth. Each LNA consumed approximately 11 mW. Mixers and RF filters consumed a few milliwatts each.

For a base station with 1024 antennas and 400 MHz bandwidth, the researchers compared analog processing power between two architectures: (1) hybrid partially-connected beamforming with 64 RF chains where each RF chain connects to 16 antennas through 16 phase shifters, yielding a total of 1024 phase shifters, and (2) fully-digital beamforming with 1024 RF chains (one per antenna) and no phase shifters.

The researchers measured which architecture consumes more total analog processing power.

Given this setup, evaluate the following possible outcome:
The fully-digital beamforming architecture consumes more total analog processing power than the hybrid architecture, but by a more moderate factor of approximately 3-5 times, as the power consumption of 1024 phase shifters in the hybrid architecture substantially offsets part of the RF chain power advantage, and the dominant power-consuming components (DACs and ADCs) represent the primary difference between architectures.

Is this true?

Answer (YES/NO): NO